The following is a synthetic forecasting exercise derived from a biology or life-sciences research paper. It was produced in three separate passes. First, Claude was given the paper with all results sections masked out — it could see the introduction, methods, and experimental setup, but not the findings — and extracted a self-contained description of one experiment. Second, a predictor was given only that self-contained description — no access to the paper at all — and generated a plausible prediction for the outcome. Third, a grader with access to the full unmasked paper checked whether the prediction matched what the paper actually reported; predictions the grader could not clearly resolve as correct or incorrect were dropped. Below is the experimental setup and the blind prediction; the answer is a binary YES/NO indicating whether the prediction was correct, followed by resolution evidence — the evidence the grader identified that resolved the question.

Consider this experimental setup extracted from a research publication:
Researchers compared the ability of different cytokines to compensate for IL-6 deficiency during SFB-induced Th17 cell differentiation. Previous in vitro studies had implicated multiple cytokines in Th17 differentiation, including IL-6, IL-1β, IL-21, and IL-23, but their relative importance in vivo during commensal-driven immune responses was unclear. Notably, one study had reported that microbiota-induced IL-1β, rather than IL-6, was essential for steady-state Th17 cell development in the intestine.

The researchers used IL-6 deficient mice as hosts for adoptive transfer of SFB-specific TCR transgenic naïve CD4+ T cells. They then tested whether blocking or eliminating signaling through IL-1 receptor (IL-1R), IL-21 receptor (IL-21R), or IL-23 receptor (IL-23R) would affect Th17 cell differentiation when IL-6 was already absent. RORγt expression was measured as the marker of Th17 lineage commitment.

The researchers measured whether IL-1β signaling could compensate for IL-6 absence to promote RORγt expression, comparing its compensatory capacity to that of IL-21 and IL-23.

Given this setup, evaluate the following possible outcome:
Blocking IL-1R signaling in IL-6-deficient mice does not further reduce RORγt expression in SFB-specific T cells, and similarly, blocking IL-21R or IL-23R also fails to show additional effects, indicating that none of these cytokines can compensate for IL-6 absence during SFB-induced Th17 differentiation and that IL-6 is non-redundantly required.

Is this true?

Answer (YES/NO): NO